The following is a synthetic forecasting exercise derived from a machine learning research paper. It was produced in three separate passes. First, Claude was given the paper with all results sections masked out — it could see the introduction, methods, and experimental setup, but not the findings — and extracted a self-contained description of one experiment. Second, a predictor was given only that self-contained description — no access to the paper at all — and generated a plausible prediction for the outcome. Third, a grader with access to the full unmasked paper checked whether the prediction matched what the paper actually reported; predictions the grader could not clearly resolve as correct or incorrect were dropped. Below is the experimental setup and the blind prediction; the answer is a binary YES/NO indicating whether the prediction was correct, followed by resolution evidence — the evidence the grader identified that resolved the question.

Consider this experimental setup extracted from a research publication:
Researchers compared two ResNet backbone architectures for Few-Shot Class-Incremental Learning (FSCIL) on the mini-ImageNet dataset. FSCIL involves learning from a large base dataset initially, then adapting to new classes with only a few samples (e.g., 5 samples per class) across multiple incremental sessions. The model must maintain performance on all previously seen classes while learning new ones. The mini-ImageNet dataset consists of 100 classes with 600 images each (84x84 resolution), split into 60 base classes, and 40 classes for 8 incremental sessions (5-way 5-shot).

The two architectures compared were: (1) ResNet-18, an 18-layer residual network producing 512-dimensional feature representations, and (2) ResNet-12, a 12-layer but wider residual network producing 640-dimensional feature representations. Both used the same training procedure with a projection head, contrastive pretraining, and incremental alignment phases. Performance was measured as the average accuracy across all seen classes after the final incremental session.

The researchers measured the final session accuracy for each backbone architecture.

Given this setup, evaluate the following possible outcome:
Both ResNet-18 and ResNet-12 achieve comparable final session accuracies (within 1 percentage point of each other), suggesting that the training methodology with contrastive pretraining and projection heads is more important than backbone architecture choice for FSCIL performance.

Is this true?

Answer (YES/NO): NO